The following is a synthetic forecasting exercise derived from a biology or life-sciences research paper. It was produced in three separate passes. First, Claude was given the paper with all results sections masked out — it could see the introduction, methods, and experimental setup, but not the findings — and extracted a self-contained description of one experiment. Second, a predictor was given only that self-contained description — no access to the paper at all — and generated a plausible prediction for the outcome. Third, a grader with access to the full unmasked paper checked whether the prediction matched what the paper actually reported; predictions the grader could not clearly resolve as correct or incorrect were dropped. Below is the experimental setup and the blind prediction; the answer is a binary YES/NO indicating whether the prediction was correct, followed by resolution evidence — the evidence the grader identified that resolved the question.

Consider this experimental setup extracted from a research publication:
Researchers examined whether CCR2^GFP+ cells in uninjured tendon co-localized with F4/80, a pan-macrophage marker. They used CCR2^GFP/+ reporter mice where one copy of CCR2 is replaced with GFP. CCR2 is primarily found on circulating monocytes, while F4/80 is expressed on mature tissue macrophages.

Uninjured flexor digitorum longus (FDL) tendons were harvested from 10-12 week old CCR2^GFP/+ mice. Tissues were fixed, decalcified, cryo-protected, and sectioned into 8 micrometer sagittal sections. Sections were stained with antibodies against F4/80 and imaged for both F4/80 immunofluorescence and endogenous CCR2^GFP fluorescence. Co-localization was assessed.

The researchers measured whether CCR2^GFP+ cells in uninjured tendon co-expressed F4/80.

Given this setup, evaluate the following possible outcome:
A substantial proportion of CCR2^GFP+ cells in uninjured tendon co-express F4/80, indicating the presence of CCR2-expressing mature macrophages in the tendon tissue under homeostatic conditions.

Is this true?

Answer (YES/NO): YES